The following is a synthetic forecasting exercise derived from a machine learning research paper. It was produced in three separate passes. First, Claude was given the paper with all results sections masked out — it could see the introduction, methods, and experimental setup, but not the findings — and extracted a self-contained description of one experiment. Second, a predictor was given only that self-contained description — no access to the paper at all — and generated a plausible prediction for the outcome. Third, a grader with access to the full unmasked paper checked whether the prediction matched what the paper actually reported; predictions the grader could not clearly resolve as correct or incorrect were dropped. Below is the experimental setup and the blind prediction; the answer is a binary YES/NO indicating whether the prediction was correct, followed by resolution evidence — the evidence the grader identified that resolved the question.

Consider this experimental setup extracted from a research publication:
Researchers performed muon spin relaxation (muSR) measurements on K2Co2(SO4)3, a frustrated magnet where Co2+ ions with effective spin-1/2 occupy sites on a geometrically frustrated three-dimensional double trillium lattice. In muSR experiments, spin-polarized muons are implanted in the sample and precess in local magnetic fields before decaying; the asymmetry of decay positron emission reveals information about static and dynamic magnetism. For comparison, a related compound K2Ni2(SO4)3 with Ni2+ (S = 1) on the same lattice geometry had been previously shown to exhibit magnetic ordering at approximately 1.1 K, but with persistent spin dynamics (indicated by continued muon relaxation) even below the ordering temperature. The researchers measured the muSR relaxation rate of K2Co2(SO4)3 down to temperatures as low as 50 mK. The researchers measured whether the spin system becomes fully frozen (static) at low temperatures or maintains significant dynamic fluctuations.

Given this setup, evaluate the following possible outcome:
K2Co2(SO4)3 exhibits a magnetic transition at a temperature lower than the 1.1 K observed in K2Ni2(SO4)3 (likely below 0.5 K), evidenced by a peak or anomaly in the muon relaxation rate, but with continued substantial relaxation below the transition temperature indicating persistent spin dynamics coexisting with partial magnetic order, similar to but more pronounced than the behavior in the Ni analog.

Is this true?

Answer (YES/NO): NO